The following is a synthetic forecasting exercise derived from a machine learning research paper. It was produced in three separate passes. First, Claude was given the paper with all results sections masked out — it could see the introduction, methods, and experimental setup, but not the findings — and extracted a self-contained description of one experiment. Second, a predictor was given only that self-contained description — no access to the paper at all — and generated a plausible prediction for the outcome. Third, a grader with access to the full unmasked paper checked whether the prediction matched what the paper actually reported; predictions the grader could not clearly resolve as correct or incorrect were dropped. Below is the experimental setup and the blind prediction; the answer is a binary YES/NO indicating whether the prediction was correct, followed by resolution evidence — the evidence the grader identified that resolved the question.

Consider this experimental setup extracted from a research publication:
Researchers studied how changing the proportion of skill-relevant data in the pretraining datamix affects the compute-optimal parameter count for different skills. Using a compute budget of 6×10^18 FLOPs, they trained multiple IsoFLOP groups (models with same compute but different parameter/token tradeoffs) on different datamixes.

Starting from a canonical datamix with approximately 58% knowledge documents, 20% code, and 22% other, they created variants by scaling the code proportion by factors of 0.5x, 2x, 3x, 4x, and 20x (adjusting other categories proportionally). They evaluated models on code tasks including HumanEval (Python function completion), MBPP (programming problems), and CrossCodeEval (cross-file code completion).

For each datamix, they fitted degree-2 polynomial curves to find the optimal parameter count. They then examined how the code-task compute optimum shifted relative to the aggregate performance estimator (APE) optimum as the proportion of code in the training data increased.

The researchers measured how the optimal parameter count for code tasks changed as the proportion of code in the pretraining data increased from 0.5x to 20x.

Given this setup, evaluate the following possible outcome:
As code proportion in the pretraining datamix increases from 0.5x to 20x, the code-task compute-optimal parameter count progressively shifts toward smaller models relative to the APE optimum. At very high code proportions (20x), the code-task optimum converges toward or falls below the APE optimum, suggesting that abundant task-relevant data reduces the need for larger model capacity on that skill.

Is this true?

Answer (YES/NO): NO